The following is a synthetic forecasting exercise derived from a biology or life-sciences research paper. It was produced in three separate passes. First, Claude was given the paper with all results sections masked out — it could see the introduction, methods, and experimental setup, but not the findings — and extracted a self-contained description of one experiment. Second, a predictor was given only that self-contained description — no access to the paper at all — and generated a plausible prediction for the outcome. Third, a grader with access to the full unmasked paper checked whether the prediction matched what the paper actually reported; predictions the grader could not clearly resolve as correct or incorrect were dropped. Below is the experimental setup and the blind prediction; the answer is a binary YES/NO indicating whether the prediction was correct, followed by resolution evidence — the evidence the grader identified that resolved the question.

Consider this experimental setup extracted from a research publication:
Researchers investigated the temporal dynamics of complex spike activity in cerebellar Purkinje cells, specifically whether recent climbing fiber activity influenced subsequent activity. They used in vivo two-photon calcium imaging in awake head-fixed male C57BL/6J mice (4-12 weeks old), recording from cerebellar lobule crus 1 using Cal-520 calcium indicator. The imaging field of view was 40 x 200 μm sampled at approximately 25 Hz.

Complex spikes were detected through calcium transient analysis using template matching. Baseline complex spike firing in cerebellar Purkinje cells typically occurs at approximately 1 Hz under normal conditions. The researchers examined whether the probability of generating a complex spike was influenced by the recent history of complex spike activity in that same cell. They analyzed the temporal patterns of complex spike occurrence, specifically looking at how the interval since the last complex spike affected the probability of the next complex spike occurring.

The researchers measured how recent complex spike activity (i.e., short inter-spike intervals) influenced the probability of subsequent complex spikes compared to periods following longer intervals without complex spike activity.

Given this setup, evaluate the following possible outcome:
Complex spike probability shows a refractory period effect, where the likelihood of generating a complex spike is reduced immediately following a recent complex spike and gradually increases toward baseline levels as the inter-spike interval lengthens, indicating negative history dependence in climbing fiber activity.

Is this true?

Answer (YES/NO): YES